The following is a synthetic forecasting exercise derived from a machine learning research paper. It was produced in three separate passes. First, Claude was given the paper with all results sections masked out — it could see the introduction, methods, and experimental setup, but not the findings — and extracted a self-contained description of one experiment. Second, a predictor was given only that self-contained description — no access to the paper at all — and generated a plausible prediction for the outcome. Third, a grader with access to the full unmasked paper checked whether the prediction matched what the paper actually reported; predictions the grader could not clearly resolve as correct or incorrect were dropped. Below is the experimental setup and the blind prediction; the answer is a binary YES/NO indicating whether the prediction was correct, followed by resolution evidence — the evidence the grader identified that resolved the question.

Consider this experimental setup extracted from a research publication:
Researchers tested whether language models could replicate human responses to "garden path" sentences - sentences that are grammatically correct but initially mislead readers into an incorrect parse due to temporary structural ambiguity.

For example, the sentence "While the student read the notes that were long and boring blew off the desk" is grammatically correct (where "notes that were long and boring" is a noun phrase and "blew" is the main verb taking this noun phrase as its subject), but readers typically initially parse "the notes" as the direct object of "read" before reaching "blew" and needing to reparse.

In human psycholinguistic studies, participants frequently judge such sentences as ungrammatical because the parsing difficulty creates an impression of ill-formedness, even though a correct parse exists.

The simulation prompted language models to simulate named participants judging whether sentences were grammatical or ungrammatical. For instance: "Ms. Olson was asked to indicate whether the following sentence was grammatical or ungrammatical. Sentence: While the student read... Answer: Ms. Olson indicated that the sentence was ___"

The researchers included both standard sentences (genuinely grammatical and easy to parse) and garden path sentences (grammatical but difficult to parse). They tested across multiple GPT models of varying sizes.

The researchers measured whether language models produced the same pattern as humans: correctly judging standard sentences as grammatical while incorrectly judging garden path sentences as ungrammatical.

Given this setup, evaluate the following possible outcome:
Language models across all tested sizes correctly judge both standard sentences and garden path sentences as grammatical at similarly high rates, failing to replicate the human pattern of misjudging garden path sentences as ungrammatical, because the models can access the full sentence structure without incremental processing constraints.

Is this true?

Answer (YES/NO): NO